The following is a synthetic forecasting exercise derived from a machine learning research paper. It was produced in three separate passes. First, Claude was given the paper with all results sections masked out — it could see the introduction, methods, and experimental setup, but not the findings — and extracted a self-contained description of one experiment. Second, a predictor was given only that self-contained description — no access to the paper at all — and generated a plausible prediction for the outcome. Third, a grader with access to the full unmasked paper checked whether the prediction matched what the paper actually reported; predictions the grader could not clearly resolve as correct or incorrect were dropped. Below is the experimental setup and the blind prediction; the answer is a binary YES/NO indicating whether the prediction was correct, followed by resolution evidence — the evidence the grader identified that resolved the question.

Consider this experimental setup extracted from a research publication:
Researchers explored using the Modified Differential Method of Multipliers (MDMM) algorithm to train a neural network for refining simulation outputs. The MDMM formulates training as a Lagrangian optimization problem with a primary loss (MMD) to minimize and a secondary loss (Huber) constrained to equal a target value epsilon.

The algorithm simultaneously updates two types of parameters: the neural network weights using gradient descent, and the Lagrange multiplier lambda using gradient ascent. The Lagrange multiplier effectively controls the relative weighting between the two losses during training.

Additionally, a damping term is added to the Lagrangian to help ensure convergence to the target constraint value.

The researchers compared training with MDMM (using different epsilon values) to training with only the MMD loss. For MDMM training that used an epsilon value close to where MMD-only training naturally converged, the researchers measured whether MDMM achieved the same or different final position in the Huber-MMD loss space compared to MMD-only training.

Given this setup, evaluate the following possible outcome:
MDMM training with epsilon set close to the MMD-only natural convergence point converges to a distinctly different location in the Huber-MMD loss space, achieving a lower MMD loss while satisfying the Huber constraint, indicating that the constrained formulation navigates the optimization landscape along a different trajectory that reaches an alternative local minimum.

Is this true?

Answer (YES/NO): NO